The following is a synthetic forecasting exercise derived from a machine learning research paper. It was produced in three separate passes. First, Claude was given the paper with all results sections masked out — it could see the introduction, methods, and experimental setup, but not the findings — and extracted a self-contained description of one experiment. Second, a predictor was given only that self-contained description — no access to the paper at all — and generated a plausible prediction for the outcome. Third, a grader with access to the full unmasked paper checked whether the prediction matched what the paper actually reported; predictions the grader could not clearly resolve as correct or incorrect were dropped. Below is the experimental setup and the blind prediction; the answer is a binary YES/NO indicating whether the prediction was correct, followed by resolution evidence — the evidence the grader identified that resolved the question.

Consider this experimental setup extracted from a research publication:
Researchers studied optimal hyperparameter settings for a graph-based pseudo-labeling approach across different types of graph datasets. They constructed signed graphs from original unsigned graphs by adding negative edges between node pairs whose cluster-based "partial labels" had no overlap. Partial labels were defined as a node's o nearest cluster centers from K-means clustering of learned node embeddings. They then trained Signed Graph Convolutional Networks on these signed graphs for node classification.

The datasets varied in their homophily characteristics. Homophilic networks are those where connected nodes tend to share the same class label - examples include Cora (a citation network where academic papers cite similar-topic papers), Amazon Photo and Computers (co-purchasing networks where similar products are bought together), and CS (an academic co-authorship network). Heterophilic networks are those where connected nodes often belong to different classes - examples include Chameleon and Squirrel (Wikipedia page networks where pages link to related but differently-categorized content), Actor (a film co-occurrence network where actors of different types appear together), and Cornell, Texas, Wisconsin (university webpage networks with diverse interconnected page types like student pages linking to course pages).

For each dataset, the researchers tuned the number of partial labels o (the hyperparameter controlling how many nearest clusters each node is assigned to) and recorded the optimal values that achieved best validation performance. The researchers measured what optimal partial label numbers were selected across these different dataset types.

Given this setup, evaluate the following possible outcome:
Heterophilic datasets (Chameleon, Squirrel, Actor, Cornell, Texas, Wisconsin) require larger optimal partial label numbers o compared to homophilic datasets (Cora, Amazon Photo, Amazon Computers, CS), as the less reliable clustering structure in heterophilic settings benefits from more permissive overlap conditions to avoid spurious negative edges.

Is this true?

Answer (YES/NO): NO